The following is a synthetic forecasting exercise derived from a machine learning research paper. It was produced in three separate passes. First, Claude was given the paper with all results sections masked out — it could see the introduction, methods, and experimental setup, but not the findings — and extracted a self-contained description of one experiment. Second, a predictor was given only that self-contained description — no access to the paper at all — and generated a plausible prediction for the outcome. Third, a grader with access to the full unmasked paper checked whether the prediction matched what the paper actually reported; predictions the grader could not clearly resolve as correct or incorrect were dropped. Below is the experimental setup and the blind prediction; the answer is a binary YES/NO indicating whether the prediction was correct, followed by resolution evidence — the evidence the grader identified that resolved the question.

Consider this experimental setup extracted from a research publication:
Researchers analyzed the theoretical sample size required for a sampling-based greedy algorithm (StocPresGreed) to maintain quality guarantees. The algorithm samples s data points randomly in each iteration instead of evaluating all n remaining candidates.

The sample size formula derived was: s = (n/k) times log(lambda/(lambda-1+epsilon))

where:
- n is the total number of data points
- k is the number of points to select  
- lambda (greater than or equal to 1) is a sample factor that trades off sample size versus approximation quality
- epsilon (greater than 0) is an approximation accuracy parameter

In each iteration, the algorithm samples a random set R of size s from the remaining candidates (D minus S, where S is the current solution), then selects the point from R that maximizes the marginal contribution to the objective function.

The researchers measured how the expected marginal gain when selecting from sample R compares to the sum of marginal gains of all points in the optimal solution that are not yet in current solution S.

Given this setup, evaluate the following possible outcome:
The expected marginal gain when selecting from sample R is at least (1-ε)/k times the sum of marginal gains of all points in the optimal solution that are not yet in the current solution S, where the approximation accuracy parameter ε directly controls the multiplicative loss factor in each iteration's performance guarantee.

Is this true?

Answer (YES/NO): NO